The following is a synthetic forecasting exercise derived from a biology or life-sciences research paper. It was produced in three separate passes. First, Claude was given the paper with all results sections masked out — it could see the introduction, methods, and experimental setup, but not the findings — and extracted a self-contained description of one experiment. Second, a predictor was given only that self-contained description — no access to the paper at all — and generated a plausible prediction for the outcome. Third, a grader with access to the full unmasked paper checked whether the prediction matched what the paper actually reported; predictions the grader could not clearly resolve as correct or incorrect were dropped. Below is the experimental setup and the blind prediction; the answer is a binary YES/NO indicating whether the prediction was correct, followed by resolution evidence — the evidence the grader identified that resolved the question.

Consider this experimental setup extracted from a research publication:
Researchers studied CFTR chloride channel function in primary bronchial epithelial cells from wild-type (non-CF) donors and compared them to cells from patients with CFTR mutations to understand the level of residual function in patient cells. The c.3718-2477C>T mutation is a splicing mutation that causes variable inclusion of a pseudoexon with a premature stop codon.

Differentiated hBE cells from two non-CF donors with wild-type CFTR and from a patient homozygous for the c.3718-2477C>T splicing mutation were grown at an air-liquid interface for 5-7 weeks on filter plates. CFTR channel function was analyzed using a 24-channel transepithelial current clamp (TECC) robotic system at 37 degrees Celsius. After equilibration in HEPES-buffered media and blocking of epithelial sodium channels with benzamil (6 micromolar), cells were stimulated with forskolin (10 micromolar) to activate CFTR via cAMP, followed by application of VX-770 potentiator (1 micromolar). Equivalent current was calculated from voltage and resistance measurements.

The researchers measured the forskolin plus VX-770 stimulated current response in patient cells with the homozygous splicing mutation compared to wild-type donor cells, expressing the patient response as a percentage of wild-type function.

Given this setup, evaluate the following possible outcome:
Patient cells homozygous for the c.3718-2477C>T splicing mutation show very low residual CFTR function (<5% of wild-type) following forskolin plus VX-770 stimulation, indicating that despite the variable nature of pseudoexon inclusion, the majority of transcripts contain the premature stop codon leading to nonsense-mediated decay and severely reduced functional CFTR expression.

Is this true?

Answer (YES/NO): NO